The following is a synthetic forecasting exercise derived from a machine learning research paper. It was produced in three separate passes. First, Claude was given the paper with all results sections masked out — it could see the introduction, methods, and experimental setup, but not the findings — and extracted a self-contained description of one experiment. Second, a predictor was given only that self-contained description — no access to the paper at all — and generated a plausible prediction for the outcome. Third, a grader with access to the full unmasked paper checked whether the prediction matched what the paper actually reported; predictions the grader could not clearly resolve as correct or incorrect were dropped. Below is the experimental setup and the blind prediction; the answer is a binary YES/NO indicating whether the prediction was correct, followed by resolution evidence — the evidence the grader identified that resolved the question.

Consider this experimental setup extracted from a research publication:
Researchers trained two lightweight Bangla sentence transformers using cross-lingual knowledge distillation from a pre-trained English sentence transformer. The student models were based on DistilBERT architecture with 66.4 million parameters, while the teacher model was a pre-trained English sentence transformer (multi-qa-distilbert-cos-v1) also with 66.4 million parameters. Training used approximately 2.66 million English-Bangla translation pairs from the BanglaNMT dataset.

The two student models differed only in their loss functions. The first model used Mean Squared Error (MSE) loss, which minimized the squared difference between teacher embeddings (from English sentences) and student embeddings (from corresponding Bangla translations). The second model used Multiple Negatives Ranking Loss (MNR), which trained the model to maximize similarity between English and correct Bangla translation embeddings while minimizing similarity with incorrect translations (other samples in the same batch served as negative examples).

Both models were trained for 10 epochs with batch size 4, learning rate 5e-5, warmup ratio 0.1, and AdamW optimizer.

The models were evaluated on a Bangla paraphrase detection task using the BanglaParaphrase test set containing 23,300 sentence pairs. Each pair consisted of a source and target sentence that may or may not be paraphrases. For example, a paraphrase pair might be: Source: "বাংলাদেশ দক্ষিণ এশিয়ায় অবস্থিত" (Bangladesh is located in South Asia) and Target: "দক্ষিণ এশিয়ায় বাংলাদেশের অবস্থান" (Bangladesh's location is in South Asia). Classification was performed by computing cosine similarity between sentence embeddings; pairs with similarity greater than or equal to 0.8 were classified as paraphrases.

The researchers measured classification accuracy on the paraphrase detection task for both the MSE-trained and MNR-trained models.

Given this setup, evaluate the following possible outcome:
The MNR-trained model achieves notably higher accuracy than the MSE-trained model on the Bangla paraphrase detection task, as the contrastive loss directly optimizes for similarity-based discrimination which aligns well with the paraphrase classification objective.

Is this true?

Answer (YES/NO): NO